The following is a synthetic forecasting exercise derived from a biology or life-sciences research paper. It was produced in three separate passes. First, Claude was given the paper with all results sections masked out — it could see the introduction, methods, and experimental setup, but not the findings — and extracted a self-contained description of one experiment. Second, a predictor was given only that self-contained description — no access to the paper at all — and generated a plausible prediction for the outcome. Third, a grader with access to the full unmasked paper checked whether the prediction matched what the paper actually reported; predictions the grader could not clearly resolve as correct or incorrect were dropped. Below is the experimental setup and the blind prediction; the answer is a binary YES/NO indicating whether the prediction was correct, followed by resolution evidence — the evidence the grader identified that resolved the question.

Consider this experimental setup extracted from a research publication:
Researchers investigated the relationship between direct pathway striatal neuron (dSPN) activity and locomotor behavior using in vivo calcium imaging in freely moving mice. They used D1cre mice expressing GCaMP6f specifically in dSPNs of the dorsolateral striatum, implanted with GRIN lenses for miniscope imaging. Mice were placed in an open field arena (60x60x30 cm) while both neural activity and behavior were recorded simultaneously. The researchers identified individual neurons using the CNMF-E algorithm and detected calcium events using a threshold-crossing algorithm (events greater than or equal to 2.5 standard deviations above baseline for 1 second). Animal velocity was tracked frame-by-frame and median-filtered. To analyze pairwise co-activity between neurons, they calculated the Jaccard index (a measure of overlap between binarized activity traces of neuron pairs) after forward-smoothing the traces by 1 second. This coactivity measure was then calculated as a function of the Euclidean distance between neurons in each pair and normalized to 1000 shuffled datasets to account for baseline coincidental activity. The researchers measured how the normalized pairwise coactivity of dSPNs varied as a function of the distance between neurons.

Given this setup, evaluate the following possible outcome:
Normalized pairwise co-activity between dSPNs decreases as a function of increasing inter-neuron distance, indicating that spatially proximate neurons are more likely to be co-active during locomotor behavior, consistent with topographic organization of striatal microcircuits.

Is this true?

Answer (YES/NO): YES